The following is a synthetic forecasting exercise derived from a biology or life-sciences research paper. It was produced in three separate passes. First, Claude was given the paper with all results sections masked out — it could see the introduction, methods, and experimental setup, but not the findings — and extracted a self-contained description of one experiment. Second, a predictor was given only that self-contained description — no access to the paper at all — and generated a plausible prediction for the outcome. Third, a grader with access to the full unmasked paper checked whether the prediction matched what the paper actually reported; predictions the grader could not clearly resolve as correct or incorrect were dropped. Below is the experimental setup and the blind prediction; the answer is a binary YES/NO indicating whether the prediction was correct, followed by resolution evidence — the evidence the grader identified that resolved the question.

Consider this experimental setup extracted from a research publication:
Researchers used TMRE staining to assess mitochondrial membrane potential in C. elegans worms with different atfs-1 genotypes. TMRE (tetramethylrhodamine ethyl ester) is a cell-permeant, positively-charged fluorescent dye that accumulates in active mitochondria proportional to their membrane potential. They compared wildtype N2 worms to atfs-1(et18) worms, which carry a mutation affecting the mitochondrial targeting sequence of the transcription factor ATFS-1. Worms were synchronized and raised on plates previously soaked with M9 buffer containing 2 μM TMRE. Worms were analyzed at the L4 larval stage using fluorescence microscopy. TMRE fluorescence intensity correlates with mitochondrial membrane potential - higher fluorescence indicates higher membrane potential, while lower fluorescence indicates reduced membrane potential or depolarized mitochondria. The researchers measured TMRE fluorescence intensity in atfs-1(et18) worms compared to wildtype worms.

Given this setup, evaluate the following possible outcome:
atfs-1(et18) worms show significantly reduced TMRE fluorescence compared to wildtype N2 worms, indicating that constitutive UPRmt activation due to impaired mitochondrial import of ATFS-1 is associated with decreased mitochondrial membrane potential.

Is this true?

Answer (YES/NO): YES